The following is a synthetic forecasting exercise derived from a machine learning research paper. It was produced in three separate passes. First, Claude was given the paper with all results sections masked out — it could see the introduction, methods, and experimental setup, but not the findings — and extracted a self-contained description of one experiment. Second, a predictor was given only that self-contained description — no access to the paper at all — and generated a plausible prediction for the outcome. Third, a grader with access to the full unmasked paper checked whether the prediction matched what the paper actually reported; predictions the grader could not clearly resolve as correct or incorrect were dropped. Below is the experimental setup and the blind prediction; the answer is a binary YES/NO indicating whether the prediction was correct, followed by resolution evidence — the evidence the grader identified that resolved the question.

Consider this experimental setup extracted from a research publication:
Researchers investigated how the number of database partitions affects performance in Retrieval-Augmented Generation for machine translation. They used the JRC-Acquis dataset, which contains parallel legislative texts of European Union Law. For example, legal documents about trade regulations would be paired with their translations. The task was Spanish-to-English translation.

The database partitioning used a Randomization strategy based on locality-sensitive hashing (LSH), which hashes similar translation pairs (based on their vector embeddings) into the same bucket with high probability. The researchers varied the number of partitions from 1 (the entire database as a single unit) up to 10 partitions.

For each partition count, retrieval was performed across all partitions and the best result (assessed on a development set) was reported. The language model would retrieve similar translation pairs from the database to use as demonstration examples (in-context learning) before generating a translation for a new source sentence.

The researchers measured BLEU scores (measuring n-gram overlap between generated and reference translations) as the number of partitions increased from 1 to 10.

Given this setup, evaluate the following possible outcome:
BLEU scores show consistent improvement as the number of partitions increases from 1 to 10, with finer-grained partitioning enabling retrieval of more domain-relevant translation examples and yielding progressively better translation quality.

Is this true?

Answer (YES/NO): NO